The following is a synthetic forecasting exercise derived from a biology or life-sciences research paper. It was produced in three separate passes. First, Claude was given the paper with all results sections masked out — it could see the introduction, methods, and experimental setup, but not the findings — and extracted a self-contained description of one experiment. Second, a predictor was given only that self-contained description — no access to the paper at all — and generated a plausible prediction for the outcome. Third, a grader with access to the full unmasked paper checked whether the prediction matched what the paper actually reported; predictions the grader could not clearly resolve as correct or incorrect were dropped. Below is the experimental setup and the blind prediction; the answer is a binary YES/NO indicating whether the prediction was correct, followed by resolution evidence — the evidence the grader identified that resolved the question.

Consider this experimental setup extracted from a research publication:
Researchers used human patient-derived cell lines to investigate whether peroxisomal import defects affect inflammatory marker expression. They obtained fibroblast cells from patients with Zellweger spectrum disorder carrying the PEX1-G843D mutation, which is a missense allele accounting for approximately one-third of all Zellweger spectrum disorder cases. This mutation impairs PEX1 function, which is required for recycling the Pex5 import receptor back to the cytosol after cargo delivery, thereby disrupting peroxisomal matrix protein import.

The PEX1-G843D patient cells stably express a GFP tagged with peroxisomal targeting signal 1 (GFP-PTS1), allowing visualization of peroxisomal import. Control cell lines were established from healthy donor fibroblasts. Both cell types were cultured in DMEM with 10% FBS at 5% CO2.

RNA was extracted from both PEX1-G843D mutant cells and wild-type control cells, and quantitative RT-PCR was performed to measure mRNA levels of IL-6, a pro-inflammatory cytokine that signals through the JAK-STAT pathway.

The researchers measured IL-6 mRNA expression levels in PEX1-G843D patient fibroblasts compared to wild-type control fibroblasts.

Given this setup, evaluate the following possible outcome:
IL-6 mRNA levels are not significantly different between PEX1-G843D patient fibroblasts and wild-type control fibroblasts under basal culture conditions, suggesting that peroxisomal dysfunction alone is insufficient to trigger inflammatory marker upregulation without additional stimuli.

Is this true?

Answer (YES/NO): NO